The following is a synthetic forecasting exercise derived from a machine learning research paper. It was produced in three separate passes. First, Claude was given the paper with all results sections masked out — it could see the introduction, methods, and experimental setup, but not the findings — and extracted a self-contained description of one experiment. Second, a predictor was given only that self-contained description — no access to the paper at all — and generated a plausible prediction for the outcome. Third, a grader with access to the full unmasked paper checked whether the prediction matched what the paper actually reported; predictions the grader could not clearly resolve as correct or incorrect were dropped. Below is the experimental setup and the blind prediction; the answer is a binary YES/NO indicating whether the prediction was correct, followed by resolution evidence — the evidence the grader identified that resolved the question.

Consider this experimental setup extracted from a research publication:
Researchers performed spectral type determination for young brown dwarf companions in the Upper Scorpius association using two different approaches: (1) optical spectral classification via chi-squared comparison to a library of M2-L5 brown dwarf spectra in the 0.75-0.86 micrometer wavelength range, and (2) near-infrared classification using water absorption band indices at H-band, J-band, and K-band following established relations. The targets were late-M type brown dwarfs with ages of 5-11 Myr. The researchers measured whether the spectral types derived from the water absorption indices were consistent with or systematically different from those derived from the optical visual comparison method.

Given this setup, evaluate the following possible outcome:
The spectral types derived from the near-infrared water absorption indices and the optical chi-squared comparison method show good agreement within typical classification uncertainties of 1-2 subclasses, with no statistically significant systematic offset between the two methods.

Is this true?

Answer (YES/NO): NO